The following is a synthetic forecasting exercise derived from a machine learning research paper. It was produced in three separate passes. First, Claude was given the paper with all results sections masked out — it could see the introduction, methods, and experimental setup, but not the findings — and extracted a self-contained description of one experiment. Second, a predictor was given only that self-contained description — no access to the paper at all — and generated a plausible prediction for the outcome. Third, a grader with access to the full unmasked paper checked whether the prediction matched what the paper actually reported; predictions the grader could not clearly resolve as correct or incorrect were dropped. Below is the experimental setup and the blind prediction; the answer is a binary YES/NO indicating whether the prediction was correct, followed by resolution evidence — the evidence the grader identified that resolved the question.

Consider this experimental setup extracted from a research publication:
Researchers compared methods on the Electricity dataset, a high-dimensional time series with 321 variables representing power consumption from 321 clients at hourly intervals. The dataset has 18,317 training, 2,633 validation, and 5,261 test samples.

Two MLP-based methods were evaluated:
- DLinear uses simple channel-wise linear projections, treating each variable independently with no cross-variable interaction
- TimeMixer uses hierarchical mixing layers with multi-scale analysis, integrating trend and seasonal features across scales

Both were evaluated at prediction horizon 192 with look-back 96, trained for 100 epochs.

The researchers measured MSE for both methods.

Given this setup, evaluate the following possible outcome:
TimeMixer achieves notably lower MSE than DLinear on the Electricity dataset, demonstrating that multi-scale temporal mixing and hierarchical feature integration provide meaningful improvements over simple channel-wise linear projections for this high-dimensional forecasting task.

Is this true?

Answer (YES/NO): YES